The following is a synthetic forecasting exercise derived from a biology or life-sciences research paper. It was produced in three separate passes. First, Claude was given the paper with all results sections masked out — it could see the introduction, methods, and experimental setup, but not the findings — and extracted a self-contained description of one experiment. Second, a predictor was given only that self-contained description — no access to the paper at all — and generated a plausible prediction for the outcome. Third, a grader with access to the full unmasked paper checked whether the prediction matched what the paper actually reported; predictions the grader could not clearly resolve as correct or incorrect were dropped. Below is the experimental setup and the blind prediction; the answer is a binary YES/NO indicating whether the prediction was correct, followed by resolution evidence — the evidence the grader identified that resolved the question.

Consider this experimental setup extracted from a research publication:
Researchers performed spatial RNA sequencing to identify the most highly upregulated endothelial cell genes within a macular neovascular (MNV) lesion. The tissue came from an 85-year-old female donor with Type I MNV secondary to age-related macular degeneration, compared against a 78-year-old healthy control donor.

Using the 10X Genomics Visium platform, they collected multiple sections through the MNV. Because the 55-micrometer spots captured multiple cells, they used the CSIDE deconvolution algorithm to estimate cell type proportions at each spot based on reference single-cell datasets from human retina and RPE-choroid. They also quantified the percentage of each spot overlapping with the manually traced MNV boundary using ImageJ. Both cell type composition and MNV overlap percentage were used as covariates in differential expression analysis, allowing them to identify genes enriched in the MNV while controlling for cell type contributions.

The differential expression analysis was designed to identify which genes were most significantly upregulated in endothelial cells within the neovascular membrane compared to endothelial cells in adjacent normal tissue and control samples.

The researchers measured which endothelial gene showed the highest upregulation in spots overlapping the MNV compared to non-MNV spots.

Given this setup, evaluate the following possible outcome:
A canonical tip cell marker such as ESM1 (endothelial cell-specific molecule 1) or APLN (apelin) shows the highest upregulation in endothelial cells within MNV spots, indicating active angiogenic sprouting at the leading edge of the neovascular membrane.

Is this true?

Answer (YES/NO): NO